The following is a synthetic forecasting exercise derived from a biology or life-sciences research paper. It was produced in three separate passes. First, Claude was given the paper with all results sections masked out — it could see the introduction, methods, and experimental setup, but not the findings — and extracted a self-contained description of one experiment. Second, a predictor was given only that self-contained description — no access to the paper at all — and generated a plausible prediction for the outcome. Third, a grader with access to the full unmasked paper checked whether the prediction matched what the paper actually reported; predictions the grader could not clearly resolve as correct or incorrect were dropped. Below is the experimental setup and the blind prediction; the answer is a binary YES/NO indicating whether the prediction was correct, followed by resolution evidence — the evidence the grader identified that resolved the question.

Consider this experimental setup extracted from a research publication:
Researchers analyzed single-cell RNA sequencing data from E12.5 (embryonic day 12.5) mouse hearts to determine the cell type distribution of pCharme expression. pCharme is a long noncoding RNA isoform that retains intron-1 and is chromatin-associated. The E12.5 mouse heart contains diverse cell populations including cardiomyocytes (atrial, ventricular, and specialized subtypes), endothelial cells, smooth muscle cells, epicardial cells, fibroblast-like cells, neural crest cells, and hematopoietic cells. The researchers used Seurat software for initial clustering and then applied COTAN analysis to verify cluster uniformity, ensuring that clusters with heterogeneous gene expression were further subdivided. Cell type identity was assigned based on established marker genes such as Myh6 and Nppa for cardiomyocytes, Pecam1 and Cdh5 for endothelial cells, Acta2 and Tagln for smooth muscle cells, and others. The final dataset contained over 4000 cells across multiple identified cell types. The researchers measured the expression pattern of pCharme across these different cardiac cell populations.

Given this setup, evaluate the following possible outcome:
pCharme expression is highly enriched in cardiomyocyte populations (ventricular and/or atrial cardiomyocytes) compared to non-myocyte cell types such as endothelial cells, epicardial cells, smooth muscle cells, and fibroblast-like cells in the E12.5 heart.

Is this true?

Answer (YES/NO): YES